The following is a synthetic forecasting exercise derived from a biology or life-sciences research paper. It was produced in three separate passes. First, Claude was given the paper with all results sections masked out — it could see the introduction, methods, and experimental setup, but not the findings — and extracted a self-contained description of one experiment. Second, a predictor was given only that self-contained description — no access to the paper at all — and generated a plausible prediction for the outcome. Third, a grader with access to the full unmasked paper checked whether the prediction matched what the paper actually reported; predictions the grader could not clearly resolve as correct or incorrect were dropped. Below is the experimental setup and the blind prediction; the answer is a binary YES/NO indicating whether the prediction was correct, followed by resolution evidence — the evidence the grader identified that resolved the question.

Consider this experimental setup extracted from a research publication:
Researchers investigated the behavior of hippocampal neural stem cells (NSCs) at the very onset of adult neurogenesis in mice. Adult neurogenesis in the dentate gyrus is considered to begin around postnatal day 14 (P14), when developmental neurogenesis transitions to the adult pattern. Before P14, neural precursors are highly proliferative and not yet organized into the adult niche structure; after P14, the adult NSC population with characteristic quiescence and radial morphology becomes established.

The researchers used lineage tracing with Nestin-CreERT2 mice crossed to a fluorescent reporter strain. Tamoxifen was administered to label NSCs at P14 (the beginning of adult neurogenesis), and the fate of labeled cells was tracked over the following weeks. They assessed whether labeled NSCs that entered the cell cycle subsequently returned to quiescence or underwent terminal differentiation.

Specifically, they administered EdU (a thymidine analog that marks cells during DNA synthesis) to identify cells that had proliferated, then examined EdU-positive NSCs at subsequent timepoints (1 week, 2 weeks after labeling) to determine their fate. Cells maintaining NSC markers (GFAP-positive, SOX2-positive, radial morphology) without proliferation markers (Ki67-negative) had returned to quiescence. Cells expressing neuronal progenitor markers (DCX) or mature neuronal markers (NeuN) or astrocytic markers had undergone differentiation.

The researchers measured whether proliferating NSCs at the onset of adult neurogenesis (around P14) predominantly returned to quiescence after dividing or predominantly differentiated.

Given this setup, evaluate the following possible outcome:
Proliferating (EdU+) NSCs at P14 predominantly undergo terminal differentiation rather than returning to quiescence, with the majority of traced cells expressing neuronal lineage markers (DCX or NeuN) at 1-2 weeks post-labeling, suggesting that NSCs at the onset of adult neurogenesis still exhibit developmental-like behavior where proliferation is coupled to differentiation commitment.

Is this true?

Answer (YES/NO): YES